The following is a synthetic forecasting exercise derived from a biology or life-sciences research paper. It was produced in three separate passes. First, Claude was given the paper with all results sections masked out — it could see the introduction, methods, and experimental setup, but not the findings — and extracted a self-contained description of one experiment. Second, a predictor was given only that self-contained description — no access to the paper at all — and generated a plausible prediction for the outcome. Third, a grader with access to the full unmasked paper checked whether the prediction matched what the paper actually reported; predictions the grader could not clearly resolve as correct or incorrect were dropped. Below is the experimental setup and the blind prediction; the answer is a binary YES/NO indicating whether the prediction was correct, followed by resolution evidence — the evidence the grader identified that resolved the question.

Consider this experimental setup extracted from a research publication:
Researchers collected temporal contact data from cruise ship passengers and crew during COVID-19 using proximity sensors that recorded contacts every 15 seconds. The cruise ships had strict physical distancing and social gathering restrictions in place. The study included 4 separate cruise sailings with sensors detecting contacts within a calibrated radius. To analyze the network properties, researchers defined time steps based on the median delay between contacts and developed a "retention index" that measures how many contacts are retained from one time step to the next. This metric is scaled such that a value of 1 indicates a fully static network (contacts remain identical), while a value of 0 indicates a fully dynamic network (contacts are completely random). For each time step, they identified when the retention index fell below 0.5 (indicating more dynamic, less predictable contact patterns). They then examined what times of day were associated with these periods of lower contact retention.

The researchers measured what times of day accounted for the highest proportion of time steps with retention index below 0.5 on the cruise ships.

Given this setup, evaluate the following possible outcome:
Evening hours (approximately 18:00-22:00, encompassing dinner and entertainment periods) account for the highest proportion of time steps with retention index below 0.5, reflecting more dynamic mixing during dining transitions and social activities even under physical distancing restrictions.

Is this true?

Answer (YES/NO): NO